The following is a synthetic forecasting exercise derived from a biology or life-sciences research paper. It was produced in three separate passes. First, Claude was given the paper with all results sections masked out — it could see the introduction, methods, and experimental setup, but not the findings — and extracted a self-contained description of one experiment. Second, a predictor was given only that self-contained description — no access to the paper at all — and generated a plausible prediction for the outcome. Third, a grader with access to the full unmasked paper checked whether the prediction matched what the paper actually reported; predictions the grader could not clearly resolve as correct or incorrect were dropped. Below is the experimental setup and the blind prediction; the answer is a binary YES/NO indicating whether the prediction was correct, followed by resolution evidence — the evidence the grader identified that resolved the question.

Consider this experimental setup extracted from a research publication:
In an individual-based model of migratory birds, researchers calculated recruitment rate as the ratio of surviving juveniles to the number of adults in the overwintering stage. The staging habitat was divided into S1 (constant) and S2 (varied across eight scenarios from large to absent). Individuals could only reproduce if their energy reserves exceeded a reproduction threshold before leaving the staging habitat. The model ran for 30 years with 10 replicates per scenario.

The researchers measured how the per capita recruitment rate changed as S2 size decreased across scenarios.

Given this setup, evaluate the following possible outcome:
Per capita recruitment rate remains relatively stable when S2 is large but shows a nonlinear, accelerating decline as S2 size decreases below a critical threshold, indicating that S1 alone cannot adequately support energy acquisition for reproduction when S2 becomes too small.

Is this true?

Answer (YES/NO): NO